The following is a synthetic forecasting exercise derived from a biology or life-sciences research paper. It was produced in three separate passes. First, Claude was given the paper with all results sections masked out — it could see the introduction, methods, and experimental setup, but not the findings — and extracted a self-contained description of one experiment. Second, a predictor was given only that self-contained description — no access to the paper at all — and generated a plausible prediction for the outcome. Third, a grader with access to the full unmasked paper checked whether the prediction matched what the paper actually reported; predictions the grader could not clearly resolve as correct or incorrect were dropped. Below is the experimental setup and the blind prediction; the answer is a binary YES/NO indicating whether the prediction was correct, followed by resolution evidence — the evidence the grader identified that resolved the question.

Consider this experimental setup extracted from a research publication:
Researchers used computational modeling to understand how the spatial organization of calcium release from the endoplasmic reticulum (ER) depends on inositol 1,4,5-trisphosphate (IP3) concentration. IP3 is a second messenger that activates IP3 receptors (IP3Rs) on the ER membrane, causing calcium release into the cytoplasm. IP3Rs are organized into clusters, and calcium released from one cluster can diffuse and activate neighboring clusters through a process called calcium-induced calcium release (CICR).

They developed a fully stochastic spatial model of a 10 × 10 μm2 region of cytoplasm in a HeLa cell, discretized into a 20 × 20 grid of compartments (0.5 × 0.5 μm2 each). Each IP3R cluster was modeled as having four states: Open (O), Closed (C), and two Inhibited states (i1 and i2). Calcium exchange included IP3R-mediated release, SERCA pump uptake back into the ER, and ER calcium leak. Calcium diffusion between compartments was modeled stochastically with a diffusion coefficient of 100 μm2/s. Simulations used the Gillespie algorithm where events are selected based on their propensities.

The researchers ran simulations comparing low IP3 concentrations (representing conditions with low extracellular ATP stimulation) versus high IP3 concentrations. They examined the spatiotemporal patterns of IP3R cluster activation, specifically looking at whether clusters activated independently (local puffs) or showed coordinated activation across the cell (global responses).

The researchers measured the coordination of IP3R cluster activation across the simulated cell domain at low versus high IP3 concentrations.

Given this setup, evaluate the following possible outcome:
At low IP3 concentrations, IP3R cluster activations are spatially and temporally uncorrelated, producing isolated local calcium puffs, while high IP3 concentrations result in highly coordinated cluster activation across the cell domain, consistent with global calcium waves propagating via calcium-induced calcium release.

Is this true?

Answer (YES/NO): NO